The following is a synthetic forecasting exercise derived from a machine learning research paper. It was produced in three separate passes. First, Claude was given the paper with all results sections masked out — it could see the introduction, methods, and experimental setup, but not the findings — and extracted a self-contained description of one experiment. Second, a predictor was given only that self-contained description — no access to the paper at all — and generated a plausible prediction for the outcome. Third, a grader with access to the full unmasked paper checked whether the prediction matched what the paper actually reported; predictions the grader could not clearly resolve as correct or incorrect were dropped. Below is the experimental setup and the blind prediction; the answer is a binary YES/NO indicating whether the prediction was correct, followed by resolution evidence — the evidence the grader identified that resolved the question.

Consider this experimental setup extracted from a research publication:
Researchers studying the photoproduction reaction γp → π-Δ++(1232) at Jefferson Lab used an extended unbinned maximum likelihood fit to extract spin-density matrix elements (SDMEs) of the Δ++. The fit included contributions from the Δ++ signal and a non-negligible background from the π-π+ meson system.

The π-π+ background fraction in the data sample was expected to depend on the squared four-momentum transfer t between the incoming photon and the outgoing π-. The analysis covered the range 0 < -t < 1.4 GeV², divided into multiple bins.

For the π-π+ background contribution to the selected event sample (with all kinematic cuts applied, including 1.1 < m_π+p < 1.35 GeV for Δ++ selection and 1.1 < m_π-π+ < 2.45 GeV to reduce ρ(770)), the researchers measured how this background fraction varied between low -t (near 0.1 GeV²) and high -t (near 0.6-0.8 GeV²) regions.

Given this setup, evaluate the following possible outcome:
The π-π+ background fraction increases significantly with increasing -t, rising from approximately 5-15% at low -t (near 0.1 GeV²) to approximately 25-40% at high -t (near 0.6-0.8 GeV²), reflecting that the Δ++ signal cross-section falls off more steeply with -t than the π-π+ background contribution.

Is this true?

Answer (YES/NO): NO